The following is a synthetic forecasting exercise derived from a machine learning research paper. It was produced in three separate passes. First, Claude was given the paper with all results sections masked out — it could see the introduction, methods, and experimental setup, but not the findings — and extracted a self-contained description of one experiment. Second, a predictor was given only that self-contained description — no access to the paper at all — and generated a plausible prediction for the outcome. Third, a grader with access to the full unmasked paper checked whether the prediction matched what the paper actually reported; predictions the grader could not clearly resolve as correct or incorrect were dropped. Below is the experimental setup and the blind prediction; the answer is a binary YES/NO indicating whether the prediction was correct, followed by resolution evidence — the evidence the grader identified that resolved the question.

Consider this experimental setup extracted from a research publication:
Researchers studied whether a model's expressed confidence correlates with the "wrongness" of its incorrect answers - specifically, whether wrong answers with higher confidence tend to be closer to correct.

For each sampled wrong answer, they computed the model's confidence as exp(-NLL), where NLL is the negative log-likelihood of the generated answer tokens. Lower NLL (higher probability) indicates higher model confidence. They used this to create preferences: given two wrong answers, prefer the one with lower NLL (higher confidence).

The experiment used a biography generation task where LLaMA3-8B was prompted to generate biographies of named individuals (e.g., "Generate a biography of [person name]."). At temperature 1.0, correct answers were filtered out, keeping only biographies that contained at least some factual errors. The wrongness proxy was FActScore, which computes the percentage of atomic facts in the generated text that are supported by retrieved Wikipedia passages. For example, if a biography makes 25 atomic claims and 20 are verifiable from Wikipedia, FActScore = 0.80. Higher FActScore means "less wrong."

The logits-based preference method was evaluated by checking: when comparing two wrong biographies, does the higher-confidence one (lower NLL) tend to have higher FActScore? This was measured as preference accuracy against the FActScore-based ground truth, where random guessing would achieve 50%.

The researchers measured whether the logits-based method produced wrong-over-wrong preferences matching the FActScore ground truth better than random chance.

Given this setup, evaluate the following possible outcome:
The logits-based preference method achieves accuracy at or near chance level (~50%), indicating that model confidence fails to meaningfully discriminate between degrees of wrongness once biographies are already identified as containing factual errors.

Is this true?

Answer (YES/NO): NO